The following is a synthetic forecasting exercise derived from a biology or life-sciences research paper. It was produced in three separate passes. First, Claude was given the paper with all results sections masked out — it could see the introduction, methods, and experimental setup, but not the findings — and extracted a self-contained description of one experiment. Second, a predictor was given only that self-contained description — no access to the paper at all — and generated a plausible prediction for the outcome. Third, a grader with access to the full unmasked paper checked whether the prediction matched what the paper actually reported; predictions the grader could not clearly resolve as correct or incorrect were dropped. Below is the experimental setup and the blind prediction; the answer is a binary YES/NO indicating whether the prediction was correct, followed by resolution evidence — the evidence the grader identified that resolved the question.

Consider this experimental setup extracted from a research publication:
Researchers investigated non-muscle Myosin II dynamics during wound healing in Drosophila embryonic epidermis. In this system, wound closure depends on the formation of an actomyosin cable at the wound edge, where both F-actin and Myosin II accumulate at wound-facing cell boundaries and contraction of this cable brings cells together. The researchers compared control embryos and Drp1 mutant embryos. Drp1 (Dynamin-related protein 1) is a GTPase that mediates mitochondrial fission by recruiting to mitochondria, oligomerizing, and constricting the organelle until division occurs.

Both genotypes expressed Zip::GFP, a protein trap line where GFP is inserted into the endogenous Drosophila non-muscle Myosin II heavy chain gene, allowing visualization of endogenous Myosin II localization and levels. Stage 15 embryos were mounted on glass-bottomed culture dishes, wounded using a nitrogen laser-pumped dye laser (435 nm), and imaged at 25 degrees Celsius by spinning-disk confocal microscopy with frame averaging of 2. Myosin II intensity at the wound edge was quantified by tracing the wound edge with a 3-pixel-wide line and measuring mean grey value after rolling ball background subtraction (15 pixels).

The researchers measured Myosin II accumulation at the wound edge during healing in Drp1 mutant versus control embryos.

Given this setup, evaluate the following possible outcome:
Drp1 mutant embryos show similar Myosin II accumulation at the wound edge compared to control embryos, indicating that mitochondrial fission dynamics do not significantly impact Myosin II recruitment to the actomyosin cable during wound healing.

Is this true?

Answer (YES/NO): YES